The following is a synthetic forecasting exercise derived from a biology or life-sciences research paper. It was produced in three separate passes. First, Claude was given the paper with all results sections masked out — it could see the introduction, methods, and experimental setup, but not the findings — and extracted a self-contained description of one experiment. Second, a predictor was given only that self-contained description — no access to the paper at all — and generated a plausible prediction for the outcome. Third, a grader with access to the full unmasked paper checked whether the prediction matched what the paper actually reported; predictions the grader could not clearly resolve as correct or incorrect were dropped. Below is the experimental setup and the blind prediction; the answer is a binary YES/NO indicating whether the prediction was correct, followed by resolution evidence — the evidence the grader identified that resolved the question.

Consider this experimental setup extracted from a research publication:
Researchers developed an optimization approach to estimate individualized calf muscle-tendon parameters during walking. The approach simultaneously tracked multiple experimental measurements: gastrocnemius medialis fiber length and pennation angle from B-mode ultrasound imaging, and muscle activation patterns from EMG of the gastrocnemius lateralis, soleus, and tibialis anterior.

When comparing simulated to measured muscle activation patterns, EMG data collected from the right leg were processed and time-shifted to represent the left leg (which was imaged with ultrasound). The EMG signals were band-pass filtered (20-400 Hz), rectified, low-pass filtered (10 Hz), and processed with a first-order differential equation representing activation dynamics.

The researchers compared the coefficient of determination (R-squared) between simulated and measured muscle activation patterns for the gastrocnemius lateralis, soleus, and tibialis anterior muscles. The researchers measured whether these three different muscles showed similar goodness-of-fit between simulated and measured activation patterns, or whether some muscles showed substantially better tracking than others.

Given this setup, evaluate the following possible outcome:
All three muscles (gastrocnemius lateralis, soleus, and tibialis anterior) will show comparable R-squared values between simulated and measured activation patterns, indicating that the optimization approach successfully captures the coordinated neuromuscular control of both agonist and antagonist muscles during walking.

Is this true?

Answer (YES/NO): NO